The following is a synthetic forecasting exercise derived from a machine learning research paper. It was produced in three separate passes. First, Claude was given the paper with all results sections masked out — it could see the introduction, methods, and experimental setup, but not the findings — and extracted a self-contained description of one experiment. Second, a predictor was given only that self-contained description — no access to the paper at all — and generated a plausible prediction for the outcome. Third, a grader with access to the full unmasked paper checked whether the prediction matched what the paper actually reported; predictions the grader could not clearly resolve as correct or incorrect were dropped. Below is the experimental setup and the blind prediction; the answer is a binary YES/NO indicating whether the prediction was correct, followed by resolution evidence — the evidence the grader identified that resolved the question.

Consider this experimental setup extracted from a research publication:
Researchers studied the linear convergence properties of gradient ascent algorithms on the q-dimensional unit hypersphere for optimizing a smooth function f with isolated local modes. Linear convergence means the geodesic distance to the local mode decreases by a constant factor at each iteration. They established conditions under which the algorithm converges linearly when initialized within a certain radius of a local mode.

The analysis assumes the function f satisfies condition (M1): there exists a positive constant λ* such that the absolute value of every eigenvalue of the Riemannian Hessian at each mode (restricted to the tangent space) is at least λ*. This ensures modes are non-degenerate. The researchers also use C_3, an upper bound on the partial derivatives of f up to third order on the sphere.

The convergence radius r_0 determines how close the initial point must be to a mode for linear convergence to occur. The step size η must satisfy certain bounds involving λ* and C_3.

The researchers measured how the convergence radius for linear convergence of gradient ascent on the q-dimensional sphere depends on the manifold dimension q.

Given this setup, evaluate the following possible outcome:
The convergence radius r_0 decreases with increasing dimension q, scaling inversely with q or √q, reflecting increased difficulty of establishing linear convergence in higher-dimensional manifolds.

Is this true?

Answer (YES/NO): NO